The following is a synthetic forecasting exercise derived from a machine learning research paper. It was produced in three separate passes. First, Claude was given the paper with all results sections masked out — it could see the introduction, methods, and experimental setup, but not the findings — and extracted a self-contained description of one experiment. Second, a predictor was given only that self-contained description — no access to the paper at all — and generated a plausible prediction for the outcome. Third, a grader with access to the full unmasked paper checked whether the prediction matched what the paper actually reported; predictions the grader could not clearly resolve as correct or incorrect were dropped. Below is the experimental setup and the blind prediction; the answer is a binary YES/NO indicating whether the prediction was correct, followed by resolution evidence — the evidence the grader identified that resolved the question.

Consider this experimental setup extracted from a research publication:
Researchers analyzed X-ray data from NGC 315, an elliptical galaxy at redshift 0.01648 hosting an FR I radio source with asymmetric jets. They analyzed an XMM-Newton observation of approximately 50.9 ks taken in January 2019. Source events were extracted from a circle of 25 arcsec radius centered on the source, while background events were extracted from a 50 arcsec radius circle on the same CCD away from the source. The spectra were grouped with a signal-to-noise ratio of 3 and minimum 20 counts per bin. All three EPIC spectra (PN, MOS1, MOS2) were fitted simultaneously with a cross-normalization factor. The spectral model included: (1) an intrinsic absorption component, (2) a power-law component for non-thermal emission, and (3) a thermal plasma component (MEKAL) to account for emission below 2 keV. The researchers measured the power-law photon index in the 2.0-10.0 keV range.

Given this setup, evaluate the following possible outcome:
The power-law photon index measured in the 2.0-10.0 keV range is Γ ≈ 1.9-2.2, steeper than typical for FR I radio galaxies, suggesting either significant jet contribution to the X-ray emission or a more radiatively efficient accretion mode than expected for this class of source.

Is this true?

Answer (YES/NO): NO